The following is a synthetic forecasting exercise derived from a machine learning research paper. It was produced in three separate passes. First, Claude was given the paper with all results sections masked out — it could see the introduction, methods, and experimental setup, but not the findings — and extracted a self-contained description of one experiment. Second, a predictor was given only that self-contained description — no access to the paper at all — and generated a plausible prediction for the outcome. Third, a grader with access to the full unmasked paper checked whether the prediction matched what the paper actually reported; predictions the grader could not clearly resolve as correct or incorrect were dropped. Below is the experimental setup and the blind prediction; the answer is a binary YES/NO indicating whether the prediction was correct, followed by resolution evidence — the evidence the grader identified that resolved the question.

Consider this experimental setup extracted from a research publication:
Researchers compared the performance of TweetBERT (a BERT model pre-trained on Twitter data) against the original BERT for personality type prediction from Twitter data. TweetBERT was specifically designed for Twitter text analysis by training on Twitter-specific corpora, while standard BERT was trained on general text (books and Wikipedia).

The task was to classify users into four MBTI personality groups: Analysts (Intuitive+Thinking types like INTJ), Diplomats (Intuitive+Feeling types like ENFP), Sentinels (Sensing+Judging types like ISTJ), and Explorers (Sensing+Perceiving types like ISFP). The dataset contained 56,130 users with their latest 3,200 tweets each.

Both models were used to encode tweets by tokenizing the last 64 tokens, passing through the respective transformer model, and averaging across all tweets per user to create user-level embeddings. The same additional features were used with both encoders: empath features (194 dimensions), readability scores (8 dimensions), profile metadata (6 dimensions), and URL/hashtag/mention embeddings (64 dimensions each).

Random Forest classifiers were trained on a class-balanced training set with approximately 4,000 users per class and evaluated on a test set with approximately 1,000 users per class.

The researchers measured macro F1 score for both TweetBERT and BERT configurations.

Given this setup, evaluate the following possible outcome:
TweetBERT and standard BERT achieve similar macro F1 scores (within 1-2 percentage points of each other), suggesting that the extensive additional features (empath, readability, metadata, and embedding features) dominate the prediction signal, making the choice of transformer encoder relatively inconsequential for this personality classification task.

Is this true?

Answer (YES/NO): YES